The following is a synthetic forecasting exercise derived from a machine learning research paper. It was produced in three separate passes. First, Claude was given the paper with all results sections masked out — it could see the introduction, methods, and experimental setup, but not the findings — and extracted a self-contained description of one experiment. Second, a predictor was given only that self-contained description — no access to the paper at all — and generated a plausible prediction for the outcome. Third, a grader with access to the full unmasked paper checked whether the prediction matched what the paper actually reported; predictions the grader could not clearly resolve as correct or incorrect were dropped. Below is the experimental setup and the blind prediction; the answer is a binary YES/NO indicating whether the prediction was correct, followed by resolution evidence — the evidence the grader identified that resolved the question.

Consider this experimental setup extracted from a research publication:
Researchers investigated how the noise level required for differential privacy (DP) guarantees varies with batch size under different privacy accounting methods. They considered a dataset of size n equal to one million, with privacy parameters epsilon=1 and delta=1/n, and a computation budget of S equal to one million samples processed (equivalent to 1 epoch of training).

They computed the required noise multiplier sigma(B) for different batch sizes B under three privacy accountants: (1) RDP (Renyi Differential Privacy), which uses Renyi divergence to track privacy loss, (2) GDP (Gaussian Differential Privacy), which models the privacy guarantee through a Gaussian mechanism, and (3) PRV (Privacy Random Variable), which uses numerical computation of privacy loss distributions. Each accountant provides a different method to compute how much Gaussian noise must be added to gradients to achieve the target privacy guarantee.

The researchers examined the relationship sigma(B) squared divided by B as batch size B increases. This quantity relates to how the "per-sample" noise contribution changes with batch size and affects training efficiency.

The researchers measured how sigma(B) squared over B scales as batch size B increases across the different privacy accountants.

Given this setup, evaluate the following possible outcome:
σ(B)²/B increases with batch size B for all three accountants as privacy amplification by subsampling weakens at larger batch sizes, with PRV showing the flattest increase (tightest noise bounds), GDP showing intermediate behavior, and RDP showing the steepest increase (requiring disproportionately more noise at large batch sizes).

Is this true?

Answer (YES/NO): NO